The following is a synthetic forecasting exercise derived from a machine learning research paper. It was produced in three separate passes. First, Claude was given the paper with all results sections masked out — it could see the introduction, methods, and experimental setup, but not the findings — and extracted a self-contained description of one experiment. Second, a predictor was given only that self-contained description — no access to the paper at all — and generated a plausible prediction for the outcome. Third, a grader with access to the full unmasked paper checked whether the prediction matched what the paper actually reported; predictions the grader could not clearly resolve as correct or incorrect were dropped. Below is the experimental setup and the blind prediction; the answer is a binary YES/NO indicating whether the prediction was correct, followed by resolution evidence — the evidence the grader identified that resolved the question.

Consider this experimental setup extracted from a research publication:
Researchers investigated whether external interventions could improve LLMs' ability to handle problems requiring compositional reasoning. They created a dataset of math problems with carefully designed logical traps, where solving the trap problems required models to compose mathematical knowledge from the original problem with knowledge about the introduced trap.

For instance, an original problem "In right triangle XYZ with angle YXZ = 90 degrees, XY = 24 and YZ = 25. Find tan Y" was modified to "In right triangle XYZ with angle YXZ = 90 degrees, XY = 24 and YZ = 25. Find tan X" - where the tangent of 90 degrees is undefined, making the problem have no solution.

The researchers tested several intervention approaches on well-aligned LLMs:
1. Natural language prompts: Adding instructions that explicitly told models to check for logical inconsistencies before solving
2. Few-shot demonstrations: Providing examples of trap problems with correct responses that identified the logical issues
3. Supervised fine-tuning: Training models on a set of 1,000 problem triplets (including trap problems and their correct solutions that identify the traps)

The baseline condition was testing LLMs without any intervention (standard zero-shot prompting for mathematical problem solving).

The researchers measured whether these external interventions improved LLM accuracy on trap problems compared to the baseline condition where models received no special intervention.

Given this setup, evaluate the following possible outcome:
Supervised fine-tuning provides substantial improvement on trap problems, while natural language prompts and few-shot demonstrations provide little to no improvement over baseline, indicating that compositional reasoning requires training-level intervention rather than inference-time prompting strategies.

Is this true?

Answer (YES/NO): NO